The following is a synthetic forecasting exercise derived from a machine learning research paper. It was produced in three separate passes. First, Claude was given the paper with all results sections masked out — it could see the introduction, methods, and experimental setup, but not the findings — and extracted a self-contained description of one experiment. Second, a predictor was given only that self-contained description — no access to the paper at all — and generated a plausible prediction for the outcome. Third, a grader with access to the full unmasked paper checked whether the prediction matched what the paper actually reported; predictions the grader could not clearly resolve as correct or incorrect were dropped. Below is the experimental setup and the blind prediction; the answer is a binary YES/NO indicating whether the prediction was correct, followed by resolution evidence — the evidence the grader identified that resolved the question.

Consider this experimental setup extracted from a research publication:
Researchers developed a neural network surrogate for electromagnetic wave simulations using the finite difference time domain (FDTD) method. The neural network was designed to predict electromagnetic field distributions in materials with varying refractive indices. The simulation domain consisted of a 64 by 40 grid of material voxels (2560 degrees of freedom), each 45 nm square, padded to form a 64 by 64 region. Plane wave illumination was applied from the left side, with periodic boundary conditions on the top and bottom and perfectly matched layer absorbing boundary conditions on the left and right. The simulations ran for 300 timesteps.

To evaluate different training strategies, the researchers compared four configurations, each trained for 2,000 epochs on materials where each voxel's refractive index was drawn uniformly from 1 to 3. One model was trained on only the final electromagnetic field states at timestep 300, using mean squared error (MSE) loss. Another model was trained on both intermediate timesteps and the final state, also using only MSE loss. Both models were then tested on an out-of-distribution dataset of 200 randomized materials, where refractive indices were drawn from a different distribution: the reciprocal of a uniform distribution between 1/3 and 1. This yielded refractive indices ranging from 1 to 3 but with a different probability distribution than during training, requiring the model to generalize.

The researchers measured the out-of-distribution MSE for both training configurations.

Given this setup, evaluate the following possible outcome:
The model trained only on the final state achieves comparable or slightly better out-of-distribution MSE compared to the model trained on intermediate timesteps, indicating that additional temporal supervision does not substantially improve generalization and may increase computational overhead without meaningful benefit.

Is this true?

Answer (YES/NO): NO